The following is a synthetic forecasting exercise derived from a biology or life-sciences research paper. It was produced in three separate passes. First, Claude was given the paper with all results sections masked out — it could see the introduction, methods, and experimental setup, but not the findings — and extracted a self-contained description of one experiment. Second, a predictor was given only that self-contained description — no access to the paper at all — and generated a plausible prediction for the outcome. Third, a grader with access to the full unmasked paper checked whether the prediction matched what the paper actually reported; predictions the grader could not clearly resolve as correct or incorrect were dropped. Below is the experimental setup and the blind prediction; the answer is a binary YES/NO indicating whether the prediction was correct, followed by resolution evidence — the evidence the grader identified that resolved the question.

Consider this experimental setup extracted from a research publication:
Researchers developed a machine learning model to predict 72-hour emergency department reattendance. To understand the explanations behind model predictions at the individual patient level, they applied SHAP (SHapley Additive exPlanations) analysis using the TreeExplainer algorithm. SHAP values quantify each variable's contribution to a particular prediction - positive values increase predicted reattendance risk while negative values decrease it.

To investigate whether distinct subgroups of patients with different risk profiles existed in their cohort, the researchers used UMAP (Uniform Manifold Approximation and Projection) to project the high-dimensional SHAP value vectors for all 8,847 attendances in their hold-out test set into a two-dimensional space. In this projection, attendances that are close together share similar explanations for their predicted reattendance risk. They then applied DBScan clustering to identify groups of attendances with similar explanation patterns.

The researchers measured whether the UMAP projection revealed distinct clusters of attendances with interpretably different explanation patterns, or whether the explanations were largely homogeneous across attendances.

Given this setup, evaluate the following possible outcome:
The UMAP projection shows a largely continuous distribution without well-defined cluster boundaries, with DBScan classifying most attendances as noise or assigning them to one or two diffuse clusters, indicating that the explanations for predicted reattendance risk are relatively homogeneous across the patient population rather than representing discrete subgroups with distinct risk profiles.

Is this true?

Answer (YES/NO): NO